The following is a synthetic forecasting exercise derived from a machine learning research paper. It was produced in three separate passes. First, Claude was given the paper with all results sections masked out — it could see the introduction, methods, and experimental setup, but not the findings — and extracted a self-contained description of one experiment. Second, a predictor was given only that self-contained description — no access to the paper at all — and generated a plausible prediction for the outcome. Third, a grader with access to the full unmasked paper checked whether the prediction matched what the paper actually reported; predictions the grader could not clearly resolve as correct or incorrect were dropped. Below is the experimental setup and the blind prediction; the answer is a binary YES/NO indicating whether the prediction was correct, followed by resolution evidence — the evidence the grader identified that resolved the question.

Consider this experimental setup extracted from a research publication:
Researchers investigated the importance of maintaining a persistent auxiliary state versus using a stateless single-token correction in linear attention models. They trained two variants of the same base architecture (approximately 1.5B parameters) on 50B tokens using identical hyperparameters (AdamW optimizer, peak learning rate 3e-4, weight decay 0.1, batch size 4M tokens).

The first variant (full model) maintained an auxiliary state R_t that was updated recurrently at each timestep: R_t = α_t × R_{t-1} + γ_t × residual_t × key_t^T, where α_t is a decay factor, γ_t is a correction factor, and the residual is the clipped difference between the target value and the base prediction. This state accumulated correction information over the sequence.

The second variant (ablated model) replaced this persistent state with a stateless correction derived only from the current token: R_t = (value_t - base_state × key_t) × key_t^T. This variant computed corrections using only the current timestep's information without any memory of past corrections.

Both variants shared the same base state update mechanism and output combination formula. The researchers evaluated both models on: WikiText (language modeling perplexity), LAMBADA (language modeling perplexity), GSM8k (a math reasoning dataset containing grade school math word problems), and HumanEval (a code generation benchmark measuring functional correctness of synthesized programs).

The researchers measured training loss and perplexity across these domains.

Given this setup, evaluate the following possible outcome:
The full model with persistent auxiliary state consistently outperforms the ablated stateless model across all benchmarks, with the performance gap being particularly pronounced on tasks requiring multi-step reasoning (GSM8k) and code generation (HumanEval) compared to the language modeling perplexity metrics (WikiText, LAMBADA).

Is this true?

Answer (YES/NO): NO